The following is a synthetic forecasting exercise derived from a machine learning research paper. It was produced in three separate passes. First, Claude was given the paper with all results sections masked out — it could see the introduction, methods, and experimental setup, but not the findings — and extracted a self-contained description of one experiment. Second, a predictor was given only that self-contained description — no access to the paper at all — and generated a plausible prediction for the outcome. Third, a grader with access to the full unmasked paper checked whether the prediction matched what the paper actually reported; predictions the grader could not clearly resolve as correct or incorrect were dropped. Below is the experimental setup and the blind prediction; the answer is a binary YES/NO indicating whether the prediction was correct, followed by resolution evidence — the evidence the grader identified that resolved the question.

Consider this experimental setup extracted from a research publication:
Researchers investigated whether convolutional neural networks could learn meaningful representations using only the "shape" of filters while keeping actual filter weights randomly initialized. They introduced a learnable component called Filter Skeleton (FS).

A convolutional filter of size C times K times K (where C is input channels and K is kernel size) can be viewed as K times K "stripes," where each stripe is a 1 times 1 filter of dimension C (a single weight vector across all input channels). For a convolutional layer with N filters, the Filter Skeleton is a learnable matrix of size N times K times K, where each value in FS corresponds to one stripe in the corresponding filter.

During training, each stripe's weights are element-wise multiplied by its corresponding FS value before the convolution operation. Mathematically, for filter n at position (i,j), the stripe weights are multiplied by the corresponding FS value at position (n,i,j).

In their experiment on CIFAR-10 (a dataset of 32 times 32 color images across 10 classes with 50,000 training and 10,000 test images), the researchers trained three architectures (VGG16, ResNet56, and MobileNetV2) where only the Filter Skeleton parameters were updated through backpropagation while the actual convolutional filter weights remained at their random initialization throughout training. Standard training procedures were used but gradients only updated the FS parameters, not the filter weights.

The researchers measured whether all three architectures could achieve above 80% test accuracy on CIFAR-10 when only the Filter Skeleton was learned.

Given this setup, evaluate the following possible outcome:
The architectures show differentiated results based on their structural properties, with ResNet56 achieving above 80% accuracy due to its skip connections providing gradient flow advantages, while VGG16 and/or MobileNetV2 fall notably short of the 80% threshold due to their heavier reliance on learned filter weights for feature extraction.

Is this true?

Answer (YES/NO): NO